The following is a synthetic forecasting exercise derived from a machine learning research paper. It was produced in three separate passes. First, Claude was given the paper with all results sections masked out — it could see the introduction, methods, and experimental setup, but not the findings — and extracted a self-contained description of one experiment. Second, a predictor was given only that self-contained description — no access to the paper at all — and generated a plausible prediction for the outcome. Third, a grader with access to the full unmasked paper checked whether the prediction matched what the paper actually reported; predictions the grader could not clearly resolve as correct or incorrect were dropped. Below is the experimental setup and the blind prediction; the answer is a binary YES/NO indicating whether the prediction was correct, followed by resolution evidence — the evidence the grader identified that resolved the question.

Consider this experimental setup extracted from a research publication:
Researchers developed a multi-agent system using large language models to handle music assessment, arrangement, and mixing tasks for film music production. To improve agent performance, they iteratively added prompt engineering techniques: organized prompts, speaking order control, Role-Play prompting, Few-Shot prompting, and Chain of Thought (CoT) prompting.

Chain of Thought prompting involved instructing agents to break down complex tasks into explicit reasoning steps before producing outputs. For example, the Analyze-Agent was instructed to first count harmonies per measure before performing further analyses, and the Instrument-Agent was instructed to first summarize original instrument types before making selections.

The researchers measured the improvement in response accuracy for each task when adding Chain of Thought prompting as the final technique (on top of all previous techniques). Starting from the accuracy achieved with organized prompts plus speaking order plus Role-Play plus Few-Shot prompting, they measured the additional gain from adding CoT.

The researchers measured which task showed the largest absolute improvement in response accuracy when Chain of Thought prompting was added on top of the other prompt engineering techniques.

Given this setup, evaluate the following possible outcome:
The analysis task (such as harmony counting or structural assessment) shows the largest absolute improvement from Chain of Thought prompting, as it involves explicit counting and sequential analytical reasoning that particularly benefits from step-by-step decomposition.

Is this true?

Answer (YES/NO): NO